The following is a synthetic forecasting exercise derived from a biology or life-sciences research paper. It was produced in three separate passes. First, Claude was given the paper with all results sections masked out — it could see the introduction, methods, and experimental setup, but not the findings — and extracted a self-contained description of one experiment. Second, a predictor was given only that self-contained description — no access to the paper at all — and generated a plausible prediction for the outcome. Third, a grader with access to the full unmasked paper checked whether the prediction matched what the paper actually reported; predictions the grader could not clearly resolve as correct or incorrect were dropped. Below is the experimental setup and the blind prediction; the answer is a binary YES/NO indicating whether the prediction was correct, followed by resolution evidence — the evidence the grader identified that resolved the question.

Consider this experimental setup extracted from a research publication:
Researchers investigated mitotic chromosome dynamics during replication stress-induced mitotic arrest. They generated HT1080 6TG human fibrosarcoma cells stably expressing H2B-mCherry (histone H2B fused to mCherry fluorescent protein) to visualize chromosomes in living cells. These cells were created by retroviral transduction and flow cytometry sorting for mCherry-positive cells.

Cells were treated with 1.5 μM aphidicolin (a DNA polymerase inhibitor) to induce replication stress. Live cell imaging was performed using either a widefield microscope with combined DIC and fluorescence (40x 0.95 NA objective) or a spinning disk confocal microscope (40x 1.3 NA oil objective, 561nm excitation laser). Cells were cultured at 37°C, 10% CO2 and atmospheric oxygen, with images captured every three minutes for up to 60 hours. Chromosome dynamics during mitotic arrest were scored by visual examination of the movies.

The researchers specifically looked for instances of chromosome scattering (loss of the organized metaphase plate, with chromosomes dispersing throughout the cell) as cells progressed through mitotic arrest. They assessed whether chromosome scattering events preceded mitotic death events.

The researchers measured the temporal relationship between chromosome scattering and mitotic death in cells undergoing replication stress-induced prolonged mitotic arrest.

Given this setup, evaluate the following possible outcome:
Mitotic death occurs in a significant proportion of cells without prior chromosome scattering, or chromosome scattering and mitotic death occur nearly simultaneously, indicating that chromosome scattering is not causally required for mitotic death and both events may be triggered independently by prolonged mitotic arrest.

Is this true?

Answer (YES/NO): YES